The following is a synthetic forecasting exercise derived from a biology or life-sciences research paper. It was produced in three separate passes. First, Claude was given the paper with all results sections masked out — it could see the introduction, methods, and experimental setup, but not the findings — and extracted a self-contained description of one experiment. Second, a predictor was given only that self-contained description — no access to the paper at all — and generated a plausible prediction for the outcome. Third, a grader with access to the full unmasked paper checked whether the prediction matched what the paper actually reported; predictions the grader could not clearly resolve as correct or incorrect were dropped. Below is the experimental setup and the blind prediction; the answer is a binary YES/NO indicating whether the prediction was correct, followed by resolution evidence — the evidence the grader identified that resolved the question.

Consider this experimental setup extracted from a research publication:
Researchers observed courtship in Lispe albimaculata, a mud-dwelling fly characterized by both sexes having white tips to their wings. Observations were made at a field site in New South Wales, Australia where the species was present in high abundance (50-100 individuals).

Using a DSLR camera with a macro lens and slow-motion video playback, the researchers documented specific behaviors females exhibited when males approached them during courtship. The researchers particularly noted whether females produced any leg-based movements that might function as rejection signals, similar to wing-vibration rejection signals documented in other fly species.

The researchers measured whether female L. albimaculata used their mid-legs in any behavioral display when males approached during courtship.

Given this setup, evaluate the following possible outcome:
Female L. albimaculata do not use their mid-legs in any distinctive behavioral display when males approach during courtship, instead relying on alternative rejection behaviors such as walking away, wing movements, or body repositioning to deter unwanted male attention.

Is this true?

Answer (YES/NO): NO